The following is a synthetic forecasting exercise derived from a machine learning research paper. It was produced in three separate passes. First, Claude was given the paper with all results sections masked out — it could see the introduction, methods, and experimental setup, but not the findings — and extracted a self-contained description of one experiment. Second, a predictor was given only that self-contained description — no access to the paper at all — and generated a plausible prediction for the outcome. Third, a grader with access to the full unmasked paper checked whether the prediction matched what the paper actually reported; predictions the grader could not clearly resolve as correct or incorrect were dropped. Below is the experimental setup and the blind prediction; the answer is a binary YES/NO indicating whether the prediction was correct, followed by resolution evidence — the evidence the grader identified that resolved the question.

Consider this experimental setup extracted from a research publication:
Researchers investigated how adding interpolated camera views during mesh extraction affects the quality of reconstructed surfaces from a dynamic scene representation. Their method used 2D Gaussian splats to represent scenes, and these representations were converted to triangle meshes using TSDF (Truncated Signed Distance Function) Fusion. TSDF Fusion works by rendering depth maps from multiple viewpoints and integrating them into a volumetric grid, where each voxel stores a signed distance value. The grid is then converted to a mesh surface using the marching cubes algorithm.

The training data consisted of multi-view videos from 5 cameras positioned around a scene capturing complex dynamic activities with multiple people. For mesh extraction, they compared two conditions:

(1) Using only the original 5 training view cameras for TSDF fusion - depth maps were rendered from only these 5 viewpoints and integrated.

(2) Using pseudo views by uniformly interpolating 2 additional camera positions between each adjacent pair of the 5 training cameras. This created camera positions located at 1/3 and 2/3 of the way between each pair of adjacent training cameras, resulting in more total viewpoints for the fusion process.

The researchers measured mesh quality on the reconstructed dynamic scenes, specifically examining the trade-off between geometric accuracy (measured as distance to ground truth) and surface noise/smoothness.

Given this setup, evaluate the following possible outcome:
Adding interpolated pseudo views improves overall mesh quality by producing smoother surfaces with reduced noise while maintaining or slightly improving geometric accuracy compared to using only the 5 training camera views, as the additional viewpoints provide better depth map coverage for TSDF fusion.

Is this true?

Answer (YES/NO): NO